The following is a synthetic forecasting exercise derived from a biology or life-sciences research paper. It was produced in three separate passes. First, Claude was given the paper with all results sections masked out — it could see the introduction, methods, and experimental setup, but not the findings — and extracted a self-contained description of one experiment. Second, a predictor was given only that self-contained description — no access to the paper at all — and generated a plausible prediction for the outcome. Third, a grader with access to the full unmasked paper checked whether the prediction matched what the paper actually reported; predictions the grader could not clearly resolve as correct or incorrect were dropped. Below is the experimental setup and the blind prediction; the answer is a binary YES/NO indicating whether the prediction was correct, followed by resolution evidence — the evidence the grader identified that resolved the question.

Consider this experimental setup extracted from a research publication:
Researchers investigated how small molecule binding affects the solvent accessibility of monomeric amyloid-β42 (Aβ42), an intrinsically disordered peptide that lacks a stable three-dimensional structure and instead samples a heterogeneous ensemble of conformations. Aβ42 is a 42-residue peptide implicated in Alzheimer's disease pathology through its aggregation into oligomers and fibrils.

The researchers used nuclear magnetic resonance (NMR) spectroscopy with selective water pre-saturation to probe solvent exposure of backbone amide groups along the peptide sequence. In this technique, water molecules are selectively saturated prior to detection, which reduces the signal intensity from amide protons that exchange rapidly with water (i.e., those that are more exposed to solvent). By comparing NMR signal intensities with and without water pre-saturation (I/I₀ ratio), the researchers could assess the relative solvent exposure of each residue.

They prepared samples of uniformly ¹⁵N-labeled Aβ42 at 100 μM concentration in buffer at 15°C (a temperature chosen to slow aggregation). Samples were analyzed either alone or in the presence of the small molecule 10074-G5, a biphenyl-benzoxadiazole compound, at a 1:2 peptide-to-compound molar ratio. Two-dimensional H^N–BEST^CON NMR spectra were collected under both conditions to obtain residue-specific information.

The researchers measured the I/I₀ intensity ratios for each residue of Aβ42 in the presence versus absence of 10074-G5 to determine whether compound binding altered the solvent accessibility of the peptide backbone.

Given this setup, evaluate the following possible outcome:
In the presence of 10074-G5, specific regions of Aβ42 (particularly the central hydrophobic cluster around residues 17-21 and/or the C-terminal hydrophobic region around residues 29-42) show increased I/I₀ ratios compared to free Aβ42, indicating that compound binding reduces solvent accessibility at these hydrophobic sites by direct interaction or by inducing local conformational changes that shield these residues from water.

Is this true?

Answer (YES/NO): NO